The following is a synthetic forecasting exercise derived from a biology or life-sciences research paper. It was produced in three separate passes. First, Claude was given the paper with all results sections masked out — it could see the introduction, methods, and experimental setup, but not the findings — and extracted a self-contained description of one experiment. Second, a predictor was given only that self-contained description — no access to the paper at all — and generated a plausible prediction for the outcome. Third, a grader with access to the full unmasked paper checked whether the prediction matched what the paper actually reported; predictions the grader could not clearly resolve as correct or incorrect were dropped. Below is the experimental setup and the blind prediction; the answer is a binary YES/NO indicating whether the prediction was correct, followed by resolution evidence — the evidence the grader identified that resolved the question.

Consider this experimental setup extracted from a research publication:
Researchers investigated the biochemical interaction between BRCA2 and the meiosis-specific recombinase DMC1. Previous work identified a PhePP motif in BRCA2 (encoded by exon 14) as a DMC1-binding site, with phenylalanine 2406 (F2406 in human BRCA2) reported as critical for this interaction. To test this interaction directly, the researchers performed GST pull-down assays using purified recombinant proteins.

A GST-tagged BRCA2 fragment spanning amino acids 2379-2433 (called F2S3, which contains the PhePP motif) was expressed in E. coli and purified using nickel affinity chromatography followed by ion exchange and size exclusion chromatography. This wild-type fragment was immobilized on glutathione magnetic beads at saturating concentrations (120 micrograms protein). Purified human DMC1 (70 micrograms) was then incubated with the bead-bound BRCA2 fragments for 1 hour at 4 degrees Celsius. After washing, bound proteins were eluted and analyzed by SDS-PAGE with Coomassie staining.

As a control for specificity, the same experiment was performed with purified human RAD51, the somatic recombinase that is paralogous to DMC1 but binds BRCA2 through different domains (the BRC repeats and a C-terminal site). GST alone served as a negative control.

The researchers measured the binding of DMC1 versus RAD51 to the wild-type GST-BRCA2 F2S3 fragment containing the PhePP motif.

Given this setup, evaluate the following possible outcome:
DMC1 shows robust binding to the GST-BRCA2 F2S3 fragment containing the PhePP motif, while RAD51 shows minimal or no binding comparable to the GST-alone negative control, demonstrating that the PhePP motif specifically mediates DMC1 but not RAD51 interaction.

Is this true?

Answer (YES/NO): YES